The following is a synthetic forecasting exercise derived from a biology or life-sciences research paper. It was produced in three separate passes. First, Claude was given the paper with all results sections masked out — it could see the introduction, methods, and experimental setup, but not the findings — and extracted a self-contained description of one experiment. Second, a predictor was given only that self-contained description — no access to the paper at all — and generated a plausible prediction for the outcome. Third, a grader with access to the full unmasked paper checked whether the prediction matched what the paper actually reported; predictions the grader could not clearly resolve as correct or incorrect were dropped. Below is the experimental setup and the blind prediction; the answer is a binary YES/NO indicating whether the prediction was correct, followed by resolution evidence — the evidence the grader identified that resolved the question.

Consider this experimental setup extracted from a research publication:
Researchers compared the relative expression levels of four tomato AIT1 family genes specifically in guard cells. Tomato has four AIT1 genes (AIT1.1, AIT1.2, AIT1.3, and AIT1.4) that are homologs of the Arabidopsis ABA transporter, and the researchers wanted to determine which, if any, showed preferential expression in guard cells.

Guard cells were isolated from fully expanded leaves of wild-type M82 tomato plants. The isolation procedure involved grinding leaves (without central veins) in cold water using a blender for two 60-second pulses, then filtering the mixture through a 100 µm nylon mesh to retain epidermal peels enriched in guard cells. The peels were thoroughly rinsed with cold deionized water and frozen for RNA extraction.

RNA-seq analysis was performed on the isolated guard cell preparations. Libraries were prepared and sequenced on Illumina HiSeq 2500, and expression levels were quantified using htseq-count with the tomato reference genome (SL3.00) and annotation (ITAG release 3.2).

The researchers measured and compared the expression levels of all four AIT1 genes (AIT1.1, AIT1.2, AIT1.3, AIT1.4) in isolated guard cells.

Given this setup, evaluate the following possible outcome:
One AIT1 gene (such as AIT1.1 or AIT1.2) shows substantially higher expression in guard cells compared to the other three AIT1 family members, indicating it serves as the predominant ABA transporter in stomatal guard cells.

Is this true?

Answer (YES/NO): YES